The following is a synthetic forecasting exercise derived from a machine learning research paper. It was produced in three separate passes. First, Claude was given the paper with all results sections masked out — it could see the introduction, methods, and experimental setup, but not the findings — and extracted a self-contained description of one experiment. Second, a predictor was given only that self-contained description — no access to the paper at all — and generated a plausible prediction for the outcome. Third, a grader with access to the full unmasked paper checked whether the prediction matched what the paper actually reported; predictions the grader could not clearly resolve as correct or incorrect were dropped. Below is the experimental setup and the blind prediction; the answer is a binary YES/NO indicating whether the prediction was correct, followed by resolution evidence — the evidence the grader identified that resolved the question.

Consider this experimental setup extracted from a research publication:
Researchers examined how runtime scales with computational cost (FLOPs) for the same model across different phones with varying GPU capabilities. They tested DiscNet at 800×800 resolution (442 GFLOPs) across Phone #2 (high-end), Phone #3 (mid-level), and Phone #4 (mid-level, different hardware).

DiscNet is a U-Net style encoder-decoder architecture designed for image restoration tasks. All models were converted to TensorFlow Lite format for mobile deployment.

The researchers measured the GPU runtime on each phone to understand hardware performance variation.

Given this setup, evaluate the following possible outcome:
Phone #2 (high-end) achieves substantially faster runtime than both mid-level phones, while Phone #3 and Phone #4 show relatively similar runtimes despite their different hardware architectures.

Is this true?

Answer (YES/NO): NO